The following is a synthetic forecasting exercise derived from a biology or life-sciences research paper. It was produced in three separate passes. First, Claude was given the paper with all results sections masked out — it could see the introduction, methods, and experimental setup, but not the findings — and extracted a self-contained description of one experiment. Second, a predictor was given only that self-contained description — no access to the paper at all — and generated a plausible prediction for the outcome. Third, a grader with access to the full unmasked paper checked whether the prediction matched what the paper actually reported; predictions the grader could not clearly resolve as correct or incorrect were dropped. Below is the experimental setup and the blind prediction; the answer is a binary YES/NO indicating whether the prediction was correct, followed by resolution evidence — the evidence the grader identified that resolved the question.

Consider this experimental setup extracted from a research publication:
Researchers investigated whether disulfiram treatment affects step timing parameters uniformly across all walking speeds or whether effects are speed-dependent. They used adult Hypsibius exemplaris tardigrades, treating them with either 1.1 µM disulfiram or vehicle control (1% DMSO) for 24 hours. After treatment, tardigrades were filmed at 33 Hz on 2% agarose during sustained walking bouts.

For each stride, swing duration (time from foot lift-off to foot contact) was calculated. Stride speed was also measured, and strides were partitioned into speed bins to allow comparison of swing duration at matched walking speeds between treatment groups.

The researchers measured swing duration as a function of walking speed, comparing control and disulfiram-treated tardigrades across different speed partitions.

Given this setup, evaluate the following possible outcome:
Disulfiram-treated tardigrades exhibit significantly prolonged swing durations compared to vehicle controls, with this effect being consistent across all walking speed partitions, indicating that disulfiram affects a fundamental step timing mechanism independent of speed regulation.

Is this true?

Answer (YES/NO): YES